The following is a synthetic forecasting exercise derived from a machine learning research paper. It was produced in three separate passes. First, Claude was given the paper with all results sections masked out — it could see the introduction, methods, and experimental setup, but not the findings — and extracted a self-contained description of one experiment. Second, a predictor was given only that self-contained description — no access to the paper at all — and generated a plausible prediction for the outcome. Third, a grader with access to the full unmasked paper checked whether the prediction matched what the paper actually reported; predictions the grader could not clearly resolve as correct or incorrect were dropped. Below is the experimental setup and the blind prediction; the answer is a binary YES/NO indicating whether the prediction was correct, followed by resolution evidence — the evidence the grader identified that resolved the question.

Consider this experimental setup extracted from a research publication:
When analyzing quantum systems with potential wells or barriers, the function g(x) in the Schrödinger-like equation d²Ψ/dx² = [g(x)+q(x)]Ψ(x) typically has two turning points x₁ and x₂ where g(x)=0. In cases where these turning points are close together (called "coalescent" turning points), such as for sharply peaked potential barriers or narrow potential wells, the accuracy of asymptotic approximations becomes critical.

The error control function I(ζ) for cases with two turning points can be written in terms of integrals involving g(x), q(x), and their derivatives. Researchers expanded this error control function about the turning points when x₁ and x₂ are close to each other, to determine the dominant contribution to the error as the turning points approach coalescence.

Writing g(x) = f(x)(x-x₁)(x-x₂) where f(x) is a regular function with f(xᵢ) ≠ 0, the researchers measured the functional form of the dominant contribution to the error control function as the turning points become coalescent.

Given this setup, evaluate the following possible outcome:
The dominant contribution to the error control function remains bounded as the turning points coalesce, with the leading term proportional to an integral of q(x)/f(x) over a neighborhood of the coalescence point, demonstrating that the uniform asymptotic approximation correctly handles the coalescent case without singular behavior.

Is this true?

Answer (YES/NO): NO